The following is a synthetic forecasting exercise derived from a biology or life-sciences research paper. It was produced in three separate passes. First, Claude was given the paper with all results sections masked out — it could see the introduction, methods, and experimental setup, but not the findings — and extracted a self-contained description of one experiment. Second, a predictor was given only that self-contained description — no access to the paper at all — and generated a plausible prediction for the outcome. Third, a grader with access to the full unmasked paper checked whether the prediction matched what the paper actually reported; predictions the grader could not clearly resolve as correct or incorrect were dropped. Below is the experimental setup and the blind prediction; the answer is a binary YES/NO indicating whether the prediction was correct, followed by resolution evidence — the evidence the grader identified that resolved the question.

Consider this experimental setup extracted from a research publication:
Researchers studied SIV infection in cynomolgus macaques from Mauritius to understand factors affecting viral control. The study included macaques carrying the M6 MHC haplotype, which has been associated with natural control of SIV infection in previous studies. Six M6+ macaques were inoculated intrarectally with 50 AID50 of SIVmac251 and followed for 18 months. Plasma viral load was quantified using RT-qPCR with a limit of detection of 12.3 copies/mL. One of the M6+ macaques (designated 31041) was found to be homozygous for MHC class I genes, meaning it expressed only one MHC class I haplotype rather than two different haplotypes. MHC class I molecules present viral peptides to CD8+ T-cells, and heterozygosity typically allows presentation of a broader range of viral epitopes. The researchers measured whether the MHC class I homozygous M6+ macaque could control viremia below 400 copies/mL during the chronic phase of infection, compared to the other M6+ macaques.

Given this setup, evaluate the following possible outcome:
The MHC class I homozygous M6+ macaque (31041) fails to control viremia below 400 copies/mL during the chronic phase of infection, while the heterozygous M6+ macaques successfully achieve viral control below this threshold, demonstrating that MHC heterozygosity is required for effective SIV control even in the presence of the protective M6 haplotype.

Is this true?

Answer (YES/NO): YES